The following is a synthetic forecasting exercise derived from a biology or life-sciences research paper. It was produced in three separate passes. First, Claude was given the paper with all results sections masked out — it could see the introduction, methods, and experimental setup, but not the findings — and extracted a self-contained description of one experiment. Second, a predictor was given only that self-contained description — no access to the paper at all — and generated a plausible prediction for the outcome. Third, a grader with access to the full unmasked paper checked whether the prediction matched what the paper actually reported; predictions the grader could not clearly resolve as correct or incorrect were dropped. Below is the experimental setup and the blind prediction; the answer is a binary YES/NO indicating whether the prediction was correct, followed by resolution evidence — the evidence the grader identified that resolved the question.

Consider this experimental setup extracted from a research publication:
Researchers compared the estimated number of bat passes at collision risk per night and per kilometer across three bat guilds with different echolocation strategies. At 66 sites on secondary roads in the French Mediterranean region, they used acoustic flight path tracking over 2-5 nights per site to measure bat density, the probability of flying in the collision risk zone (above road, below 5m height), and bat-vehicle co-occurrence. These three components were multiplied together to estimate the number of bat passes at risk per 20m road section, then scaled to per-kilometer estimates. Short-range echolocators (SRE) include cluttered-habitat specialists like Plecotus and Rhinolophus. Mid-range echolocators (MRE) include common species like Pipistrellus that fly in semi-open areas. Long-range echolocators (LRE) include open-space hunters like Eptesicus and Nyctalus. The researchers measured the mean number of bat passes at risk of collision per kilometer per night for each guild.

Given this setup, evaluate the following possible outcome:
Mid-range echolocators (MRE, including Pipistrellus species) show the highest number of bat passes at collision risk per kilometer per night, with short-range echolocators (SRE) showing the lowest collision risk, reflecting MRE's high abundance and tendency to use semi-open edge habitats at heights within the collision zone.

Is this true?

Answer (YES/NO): YES